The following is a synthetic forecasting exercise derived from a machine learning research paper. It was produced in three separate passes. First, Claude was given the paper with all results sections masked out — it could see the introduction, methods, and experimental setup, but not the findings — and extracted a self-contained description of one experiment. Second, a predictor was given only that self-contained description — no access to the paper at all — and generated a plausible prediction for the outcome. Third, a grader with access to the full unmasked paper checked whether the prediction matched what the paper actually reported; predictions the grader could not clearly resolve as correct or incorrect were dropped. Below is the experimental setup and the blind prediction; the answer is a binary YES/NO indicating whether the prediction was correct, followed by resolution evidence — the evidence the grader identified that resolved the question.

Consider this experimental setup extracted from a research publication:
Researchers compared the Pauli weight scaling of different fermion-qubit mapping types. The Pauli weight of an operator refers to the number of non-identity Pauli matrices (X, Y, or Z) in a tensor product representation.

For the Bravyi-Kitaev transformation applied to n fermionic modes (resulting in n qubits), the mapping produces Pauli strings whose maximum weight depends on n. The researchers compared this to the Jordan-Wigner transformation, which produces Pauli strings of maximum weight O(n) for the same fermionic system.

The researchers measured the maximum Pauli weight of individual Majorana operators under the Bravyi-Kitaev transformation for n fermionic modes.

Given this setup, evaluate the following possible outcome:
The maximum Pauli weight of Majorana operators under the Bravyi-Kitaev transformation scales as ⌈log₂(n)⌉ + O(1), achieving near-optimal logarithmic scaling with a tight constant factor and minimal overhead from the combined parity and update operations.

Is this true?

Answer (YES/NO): YES